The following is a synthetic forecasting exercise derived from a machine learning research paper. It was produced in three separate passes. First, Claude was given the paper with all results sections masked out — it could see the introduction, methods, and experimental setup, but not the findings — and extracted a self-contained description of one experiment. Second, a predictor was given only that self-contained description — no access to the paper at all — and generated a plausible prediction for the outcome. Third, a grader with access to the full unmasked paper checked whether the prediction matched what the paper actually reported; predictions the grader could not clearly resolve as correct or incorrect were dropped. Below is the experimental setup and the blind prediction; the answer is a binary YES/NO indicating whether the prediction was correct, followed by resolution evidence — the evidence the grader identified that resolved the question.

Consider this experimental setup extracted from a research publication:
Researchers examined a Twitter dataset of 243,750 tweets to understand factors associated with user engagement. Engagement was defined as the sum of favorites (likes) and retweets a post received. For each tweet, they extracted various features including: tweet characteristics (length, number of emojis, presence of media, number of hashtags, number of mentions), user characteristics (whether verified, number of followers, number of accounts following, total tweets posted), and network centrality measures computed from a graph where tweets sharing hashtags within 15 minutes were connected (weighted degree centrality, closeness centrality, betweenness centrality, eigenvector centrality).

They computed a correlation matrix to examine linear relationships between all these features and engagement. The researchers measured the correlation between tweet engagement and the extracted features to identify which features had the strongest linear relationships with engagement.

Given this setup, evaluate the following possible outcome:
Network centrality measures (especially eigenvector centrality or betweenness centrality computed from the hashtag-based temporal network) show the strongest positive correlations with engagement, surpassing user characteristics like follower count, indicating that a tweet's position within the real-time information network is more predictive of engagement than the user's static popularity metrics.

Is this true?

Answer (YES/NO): NO